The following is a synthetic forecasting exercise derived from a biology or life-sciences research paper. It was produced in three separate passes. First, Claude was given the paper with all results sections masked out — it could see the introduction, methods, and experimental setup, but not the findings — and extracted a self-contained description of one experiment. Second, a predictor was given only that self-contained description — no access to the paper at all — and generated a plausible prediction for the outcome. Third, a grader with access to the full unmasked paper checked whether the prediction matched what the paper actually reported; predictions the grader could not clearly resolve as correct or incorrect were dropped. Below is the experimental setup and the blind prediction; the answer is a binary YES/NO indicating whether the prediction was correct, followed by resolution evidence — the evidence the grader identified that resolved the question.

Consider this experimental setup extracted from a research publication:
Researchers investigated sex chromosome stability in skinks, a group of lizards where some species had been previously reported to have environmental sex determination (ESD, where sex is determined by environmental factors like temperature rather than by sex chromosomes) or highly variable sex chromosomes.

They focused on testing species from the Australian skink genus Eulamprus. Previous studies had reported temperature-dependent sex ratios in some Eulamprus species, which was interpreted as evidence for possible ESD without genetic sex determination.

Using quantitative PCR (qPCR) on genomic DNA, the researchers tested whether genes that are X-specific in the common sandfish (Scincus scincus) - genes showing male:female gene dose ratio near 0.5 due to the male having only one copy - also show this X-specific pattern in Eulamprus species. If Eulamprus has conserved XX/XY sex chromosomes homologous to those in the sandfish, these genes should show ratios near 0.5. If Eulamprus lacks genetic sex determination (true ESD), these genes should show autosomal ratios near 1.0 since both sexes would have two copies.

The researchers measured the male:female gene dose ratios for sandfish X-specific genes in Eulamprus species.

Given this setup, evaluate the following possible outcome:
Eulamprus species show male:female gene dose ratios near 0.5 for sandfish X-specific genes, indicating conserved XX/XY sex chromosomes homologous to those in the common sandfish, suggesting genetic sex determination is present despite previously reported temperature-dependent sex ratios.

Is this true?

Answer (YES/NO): YES